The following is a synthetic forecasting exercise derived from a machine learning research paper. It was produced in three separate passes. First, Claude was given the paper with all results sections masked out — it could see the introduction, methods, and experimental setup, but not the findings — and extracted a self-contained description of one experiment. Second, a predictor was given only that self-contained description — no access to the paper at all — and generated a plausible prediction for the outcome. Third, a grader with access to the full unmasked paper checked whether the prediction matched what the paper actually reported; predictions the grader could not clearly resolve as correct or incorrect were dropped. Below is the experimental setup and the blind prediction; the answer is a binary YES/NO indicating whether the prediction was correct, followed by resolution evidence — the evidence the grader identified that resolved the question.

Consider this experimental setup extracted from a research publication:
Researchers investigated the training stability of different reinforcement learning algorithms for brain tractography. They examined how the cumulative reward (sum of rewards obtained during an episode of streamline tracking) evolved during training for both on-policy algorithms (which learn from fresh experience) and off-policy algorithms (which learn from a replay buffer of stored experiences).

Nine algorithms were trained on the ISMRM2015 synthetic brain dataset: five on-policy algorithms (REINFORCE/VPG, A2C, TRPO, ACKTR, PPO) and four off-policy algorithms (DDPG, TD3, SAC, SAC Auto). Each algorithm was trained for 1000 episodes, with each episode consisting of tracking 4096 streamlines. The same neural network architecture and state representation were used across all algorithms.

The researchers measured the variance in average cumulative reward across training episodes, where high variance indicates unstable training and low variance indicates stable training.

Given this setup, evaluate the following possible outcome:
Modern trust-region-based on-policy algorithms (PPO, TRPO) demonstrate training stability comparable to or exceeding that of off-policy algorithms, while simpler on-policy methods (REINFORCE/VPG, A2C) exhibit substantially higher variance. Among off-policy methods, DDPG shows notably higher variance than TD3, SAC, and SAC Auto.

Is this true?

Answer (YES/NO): NO